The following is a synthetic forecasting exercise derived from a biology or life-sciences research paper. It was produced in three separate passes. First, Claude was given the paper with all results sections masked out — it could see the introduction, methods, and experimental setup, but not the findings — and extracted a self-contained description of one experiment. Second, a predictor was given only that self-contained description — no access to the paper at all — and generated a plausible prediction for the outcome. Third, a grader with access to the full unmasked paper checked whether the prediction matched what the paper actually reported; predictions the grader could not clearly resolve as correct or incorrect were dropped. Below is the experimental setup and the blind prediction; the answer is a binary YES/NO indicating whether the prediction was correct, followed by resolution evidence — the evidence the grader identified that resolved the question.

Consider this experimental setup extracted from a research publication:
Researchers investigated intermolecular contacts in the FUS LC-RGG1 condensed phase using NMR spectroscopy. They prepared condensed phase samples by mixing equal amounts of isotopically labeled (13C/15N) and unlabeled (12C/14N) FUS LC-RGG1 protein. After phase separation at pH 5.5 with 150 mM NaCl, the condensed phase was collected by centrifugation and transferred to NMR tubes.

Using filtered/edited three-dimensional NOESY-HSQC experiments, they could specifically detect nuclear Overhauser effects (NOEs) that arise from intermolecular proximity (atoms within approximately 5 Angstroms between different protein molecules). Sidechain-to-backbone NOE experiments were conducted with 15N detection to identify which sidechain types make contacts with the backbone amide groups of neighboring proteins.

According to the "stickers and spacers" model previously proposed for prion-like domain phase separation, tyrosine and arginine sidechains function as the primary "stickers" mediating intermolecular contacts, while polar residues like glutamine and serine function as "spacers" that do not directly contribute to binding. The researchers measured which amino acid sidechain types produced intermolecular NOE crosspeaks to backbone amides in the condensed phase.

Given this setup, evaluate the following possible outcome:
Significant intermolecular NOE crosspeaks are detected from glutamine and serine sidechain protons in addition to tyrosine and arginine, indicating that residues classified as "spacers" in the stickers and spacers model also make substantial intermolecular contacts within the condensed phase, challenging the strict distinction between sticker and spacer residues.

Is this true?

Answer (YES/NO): YES